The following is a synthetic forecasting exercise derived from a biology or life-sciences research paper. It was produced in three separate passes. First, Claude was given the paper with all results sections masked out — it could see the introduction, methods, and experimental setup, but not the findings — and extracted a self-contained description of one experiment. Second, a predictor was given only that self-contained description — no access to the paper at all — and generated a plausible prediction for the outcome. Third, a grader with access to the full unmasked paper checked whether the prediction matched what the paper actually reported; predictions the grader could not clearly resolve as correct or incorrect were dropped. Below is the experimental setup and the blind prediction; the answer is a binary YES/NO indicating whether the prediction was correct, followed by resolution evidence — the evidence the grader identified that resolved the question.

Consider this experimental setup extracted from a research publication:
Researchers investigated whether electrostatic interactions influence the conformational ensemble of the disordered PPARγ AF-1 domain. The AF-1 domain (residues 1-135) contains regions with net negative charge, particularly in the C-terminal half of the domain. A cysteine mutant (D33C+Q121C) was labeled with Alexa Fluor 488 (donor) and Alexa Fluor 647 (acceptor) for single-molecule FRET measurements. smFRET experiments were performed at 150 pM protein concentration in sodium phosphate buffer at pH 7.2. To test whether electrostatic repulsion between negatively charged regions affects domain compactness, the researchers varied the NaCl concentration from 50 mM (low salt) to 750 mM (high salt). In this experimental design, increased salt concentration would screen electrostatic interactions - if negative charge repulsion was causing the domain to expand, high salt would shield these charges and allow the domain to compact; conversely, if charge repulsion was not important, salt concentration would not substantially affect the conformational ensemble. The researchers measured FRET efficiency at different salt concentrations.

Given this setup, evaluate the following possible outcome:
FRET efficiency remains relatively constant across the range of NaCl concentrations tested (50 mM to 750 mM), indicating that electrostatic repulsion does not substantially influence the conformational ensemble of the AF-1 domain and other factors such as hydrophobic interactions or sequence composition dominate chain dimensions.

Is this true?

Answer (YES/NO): NO